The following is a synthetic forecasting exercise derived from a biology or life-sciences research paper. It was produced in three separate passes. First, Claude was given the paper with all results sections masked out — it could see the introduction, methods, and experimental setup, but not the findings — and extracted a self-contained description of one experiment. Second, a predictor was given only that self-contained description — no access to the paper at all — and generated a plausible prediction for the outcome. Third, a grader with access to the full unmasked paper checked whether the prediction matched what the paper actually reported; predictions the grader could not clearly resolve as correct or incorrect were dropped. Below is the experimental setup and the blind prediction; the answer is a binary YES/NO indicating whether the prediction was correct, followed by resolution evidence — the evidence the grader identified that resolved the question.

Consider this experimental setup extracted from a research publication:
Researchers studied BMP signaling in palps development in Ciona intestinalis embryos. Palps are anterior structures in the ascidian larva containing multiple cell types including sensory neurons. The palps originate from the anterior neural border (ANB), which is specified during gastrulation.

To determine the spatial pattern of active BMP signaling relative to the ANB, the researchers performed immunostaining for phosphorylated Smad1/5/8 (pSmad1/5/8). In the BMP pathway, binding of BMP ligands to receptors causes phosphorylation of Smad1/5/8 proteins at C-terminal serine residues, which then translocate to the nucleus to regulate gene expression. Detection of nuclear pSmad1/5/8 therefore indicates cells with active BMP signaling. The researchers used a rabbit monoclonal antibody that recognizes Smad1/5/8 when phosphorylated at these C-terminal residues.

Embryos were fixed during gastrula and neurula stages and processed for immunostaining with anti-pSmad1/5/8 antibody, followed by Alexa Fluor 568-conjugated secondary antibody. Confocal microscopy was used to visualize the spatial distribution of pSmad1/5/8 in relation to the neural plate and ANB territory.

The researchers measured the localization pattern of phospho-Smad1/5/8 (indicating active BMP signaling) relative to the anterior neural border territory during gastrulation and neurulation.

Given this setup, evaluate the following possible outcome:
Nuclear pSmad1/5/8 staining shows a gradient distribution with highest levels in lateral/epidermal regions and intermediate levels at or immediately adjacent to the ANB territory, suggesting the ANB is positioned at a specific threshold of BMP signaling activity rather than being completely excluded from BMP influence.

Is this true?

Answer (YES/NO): NO